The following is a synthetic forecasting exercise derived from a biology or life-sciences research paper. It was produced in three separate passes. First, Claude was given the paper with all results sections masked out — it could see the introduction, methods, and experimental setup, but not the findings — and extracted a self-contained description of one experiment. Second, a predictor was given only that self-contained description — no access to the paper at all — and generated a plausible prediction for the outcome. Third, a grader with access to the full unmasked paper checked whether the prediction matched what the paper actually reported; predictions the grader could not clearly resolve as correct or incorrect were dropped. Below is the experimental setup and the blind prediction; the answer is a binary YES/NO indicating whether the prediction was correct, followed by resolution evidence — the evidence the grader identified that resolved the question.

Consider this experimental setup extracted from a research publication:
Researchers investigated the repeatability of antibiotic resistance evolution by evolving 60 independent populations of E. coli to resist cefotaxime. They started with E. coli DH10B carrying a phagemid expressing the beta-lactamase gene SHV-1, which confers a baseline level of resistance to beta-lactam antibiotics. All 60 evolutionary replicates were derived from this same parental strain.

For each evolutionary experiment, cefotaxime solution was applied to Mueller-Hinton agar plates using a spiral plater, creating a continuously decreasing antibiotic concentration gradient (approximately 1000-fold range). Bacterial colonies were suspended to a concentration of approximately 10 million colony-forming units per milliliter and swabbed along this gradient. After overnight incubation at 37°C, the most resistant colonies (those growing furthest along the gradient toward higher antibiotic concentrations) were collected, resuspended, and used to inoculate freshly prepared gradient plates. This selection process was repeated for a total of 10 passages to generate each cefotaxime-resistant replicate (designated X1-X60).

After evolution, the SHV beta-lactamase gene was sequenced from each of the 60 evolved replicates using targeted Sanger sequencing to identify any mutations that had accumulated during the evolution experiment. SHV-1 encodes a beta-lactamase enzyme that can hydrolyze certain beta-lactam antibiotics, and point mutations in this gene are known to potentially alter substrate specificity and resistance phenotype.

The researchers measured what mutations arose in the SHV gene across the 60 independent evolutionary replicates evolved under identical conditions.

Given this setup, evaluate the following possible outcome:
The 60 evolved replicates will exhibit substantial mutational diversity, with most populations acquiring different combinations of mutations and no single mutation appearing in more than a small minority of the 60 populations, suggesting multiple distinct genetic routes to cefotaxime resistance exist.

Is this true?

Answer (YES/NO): NO